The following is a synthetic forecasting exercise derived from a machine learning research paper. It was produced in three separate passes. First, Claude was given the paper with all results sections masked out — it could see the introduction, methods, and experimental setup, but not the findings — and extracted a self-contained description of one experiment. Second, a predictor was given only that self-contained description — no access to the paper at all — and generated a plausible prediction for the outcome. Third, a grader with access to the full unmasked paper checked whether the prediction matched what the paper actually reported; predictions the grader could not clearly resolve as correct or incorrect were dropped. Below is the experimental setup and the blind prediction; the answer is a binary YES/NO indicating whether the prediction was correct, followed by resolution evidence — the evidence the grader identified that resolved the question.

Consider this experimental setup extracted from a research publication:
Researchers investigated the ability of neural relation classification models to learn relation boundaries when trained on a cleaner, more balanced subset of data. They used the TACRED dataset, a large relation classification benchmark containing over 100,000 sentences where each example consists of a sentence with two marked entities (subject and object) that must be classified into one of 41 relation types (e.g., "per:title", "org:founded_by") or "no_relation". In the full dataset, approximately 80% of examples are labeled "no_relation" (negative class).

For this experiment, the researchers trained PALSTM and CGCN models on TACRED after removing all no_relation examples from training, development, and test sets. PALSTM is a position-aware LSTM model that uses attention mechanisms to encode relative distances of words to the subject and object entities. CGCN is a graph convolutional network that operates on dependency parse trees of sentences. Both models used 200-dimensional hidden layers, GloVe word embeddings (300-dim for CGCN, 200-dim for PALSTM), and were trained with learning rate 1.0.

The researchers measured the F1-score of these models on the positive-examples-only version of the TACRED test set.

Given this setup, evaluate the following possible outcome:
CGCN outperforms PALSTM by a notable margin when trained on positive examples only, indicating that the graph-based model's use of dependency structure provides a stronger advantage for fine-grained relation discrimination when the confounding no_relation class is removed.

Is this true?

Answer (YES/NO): NO